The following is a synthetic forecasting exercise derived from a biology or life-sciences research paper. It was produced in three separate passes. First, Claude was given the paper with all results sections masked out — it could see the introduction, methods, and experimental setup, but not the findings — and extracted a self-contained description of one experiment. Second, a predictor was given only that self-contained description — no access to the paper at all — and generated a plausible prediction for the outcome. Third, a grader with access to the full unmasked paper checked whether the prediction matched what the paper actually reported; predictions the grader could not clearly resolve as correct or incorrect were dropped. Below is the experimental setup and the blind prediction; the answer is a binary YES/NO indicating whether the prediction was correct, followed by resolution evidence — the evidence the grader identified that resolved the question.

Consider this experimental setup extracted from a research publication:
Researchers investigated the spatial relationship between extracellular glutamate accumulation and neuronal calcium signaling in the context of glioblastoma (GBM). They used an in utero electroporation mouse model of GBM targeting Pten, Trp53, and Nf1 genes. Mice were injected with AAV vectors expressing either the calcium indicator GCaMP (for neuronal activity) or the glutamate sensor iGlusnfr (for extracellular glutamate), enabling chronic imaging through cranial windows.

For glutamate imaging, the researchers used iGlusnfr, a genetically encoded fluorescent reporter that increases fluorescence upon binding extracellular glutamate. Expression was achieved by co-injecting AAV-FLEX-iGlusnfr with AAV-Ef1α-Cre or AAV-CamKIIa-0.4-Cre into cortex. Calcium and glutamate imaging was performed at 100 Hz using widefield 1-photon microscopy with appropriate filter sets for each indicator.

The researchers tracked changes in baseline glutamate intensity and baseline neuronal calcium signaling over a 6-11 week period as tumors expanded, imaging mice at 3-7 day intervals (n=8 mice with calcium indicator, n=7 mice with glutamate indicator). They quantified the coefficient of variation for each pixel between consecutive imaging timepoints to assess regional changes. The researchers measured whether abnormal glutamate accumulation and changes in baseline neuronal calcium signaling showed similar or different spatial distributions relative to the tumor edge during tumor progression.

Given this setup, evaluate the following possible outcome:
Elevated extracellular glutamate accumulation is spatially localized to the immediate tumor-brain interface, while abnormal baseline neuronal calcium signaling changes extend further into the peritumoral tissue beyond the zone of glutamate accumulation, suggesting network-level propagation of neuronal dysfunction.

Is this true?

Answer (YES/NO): NO